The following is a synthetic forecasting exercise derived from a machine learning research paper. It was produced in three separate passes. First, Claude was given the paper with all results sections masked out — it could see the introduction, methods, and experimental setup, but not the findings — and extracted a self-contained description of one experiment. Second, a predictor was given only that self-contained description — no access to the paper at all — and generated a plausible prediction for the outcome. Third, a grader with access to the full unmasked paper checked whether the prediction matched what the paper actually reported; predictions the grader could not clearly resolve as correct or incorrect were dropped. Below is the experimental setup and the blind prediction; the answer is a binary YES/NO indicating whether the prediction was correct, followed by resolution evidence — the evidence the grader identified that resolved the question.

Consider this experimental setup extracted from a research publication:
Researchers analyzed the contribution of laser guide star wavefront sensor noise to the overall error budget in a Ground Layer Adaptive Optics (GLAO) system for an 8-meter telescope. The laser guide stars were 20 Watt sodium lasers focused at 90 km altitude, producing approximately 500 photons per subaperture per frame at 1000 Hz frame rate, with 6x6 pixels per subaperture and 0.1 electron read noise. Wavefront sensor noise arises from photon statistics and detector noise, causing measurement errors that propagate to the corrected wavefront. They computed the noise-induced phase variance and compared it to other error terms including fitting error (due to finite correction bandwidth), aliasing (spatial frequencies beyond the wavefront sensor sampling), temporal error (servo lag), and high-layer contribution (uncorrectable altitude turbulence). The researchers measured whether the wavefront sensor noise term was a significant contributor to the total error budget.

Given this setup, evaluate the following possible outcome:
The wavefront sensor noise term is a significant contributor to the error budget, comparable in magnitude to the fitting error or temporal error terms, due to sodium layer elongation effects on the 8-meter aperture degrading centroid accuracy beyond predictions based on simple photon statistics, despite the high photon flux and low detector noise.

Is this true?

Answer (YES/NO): NO